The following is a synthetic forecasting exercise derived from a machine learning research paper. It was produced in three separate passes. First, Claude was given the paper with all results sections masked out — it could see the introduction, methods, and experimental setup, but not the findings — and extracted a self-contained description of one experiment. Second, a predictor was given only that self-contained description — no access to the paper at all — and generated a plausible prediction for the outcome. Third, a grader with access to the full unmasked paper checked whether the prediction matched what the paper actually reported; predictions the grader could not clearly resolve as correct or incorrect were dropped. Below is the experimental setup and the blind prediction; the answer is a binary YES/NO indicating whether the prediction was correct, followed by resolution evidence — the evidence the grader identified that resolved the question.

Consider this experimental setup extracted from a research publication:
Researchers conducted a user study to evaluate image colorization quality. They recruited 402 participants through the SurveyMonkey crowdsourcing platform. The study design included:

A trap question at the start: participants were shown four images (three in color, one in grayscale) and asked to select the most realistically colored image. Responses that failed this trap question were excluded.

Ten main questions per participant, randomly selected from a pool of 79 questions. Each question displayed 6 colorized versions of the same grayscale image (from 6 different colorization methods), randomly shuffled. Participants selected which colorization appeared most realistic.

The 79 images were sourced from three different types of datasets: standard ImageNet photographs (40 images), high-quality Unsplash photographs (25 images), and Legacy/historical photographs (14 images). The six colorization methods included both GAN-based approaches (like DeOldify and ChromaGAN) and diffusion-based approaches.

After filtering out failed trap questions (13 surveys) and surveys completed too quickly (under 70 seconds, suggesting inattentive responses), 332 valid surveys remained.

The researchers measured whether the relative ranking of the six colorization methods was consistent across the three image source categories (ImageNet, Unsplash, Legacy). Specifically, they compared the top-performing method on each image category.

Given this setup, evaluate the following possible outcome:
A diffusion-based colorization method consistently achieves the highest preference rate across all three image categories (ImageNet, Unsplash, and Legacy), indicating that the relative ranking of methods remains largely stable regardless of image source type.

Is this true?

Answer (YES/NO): YES